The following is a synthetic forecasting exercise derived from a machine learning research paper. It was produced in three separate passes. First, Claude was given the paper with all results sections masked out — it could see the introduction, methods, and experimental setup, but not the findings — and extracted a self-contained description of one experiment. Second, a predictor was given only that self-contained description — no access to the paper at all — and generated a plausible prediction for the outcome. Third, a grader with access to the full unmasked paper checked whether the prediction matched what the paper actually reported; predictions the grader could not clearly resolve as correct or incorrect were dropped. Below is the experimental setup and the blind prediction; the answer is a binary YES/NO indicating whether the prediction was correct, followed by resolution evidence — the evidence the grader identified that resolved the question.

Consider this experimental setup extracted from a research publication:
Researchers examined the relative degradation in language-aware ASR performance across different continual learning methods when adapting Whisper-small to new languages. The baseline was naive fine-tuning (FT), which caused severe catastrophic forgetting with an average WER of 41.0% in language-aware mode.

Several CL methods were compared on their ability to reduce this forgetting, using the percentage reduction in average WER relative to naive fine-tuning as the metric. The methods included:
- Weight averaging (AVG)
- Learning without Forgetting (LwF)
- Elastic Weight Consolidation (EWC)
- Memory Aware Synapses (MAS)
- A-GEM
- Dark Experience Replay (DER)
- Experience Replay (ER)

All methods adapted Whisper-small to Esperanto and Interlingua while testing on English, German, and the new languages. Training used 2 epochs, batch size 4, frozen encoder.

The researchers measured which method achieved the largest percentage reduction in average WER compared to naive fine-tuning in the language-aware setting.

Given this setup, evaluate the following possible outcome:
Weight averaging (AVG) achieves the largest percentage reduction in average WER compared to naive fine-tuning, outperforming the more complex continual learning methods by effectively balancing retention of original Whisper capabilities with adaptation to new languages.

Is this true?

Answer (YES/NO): NO